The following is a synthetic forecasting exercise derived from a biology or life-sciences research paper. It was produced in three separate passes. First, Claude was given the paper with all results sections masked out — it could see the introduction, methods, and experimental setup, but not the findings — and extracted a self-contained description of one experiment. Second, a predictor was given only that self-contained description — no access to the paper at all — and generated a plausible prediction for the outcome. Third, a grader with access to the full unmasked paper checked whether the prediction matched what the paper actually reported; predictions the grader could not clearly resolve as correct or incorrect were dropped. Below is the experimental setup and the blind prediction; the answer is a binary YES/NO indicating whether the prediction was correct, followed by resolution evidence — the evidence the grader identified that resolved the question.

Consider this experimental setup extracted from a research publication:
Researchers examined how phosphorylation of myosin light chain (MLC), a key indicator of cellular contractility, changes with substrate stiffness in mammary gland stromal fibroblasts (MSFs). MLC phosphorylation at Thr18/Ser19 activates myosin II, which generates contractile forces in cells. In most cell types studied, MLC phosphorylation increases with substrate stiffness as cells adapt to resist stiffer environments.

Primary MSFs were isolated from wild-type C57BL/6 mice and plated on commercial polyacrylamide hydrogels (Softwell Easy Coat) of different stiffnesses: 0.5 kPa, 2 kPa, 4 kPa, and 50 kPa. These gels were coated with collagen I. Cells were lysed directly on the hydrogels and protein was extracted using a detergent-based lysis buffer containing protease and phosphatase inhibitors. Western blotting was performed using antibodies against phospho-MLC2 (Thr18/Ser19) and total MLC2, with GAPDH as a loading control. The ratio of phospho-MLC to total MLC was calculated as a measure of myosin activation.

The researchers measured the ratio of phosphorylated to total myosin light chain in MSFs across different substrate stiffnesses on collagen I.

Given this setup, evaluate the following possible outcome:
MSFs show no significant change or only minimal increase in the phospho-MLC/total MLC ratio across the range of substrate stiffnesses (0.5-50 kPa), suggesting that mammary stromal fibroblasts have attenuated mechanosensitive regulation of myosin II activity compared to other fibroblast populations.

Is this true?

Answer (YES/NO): NO